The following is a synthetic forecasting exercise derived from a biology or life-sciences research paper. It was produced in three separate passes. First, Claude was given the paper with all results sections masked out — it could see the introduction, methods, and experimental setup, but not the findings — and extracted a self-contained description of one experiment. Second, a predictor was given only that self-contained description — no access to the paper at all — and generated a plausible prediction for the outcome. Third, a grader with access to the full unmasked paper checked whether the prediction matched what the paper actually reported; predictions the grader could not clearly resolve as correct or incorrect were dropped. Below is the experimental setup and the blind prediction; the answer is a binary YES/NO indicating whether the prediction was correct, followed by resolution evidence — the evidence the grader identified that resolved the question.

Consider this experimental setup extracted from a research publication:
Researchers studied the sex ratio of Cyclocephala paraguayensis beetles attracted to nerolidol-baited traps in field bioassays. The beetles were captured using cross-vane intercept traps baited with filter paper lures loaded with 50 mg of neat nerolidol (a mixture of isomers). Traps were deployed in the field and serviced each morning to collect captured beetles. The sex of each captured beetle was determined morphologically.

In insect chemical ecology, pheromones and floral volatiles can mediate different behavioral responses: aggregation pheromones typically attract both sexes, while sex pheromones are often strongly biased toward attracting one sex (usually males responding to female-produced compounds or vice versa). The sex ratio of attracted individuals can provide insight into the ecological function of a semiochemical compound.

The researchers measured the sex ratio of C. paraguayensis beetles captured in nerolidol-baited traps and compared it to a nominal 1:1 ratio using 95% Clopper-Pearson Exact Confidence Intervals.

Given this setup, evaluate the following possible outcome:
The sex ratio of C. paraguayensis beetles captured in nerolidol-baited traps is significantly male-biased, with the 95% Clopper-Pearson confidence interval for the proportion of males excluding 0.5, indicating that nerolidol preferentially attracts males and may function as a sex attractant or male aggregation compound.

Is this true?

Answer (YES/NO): NO